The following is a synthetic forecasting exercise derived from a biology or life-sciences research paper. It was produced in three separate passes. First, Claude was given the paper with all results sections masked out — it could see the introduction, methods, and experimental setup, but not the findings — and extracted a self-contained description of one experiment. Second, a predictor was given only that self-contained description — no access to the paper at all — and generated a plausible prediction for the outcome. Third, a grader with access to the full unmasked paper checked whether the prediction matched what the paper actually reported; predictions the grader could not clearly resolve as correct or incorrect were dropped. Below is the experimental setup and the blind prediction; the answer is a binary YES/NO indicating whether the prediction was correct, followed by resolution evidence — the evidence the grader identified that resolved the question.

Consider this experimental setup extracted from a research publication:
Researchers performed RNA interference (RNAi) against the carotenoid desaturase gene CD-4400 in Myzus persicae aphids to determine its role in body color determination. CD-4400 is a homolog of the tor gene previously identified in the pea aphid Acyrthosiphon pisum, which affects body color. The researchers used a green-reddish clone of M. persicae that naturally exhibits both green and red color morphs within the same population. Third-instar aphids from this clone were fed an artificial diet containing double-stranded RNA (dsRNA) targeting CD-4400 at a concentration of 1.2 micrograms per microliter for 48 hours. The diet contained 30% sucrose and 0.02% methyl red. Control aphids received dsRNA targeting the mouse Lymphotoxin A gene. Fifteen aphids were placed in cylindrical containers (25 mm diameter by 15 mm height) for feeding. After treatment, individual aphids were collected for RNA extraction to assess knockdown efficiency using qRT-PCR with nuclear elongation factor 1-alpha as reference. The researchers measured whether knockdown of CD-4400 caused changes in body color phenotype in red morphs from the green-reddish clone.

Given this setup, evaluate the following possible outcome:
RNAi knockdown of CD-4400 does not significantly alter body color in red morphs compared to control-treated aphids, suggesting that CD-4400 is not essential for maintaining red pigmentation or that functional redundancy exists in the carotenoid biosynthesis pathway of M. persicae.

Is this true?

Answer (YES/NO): NO